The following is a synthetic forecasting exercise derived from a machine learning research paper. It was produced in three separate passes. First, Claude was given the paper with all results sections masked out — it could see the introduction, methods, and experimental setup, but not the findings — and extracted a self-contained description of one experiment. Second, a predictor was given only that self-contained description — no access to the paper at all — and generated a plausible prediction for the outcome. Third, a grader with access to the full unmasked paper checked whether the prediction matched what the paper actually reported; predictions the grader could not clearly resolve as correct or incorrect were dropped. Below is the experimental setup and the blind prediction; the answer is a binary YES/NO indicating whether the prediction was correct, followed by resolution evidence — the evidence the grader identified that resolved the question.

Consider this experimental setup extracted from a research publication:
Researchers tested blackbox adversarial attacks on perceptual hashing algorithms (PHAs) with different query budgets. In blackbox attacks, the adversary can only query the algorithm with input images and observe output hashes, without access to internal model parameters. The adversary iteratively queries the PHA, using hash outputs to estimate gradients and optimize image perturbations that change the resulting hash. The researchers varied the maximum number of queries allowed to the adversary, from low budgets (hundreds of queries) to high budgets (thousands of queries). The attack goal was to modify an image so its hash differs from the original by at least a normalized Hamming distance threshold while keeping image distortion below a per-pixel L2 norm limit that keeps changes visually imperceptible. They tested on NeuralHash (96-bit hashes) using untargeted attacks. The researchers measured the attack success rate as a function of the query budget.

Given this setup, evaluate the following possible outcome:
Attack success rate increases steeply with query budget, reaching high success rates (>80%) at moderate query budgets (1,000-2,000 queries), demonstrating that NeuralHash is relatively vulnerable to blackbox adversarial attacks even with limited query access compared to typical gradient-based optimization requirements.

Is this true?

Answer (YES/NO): NO